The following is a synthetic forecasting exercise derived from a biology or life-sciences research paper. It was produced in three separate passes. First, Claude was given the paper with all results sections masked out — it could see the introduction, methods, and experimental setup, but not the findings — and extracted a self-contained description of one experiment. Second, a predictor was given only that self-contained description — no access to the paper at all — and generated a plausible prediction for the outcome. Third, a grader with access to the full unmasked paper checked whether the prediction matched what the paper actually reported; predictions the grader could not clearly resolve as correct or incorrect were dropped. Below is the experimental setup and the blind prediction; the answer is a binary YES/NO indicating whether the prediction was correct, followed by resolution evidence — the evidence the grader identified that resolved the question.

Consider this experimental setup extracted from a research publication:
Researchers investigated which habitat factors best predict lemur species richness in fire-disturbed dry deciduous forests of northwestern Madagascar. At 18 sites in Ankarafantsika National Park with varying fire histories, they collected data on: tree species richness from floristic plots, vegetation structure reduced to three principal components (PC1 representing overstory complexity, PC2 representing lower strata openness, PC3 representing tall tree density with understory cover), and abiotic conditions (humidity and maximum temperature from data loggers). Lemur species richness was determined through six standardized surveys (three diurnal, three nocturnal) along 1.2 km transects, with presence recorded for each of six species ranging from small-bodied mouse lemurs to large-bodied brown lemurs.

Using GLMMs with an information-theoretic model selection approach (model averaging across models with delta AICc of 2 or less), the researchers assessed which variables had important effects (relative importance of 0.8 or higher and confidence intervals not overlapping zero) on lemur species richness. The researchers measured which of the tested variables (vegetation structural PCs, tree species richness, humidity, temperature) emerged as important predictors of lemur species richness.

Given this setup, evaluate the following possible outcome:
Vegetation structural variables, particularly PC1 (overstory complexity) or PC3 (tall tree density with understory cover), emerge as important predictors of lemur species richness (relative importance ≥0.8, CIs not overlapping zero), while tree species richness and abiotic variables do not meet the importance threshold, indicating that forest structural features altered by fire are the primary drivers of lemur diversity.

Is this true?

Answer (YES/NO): NO